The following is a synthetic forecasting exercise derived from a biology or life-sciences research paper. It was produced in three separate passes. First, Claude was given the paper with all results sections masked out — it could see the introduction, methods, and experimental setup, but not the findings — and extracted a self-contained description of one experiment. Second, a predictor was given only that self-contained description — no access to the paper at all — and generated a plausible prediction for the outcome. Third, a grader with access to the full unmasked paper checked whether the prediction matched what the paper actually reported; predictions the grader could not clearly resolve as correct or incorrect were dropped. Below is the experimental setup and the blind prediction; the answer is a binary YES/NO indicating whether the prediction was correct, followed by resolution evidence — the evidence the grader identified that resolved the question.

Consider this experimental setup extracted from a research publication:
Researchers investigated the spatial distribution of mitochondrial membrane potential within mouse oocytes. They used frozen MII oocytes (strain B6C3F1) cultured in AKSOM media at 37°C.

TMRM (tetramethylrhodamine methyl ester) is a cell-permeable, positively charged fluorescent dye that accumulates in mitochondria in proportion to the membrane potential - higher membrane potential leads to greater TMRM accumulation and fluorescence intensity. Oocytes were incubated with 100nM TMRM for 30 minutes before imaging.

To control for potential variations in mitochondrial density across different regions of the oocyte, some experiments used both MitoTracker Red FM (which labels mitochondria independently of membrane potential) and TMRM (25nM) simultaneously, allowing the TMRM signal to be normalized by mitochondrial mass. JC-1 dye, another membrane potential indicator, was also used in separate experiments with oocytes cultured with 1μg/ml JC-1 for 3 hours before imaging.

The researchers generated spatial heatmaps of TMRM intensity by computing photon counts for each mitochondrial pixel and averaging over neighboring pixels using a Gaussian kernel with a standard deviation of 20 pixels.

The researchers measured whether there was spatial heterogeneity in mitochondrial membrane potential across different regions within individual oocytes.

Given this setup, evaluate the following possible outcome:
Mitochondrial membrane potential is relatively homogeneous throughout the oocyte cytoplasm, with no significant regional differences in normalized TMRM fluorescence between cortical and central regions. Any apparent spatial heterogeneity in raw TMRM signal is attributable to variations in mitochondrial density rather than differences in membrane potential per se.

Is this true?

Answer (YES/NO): NO